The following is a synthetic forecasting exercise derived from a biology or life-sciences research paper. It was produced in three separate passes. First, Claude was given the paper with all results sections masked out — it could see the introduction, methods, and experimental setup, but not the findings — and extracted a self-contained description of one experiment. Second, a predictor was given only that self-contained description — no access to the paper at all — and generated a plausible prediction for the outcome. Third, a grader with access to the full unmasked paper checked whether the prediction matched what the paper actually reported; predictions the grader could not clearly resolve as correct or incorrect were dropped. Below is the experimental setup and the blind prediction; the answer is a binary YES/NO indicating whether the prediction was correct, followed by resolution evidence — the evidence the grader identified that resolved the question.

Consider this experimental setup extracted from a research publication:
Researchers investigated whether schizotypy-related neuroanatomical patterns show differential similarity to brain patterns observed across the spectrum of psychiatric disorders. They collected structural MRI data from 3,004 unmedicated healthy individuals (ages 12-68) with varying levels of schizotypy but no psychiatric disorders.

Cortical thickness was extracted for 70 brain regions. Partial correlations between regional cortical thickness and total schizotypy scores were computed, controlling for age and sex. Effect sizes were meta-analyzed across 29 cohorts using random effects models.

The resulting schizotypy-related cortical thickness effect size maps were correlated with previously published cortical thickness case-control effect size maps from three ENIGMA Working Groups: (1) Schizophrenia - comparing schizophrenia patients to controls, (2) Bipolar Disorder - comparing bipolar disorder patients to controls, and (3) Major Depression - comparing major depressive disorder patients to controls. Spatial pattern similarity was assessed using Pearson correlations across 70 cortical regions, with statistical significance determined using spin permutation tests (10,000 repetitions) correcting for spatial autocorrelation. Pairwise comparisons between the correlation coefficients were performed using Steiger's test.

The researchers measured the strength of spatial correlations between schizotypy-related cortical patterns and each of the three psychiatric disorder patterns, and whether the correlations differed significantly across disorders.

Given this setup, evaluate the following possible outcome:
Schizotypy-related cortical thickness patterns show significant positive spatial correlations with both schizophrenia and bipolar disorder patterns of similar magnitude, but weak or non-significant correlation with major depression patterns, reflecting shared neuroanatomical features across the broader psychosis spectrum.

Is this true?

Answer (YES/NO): NO